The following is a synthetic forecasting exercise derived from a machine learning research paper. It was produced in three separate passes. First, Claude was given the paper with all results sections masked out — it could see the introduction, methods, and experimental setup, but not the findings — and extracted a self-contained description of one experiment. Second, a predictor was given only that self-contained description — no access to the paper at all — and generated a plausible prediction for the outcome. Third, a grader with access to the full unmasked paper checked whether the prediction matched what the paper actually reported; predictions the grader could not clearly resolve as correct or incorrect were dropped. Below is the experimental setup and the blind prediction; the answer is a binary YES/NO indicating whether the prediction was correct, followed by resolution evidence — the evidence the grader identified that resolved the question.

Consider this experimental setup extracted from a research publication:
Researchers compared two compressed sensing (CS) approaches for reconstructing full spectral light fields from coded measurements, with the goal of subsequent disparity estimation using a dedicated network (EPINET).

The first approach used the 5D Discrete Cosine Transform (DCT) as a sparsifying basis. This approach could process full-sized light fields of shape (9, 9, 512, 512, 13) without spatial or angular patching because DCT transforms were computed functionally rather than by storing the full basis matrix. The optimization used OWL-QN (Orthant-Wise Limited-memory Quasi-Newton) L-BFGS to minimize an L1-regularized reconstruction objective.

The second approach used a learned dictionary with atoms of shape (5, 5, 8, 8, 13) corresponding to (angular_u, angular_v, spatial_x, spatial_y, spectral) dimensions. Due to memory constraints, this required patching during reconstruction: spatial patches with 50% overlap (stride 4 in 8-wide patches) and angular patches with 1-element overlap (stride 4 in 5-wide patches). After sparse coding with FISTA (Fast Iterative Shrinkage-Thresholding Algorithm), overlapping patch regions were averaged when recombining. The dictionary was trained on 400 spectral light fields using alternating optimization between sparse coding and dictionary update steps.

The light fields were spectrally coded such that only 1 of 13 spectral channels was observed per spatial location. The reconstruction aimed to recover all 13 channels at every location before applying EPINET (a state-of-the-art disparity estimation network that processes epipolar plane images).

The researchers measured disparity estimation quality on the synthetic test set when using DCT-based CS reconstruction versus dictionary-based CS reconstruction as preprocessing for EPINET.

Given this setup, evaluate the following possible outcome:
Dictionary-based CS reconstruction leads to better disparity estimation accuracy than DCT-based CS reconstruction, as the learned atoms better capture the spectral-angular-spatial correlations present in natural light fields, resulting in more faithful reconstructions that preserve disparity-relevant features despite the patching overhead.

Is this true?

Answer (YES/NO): NO